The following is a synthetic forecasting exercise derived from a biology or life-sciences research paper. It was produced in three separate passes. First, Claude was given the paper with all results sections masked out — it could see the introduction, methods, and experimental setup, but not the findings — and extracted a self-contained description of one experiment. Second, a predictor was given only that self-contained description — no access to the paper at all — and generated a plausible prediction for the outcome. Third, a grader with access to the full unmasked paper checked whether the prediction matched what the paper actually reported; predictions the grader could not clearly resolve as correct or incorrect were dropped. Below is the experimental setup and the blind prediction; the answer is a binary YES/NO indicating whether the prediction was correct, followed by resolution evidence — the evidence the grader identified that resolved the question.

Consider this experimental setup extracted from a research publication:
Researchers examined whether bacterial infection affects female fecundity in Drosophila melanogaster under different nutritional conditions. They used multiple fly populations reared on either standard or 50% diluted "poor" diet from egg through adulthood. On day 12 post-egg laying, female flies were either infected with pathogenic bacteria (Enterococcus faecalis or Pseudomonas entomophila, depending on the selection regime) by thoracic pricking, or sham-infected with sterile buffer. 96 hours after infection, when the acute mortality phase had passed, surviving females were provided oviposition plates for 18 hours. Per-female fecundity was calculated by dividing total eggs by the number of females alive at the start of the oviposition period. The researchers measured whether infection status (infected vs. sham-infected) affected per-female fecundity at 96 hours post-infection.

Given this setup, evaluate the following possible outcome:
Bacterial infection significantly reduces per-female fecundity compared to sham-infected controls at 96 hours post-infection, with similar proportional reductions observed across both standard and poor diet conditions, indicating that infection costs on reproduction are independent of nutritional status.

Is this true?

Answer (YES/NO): NO